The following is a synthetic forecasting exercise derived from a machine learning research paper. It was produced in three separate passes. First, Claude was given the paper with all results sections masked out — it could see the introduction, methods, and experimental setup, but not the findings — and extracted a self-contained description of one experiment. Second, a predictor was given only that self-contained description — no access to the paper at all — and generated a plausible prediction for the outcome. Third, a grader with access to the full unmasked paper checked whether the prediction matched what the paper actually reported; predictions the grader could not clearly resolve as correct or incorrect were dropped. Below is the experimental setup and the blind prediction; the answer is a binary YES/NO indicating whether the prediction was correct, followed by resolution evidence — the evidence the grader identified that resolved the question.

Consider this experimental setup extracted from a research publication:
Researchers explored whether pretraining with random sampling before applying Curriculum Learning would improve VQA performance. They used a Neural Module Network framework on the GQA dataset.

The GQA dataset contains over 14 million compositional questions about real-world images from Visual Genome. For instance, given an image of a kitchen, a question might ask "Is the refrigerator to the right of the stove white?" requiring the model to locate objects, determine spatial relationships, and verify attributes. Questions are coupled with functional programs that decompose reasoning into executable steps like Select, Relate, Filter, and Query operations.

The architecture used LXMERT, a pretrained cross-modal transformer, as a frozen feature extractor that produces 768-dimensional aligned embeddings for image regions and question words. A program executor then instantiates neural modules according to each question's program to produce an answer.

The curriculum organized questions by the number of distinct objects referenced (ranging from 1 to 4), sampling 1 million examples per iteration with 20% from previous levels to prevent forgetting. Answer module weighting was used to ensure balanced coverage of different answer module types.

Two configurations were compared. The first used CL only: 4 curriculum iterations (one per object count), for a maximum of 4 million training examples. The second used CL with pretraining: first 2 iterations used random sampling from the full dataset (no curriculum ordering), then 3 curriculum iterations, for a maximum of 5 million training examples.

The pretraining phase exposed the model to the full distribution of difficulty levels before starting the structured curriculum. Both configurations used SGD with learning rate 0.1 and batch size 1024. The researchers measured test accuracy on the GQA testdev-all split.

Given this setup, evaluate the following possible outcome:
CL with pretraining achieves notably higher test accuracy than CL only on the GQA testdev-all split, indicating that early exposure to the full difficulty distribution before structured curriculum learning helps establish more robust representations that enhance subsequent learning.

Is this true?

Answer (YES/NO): YES